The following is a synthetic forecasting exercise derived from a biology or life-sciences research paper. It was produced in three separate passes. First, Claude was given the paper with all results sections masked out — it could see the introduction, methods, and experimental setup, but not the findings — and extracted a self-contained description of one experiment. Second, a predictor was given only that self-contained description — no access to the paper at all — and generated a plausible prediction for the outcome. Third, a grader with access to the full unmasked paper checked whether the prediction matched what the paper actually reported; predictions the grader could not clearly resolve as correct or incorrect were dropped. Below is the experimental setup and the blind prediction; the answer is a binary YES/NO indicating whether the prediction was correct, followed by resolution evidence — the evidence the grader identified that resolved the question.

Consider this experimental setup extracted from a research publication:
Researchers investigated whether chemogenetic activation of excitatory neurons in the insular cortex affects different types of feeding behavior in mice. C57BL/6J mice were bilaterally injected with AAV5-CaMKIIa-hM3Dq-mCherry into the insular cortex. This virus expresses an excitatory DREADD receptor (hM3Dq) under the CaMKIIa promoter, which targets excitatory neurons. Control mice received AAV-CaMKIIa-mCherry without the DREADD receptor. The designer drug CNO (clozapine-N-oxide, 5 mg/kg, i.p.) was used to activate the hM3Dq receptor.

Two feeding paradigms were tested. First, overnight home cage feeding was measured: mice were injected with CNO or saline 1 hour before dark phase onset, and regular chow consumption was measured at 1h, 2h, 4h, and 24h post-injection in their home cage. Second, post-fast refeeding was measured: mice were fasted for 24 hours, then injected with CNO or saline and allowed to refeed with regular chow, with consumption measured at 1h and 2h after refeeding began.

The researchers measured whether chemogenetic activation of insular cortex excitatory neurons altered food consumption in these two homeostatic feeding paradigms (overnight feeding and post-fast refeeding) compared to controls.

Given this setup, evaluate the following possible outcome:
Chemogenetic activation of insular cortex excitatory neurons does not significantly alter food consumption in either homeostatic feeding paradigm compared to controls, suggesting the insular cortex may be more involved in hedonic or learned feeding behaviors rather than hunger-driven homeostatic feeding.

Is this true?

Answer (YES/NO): YES